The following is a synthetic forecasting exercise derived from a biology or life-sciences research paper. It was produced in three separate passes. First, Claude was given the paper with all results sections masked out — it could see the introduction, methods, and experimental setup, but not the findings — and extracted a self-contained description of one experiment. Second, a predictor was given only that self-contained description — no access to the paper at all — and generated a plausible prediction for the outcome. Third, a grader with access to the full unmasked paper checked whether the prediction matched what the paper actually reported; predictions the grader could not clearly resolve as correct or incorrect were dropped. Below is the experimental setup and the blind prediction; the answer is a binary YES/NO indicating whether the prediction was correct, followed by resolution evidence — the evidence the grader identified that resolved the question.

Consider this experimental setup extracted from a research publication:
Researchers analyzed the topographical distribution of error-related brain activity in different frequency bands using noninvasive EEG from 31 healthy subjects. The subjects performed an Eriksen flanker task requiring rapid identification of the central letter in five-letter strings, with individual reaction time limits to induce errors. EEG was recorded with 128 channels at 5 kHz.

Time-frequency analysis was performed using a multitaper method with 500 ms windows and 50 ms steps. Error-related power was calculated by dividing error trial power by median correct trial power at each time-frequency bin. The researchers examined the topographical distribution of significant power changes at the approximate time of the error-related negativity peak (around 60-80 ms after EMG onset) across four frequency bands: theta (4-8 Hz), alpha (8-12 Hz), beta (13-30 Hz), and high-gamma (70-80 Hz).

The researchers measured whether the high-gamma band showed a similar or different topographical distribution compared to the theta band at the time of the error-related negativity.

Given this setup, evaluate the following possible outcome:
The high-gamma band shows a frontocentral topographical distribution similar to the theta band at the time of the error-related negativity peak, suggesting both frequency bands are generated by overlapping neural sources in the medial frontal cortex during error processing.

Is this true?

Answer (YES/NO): NO